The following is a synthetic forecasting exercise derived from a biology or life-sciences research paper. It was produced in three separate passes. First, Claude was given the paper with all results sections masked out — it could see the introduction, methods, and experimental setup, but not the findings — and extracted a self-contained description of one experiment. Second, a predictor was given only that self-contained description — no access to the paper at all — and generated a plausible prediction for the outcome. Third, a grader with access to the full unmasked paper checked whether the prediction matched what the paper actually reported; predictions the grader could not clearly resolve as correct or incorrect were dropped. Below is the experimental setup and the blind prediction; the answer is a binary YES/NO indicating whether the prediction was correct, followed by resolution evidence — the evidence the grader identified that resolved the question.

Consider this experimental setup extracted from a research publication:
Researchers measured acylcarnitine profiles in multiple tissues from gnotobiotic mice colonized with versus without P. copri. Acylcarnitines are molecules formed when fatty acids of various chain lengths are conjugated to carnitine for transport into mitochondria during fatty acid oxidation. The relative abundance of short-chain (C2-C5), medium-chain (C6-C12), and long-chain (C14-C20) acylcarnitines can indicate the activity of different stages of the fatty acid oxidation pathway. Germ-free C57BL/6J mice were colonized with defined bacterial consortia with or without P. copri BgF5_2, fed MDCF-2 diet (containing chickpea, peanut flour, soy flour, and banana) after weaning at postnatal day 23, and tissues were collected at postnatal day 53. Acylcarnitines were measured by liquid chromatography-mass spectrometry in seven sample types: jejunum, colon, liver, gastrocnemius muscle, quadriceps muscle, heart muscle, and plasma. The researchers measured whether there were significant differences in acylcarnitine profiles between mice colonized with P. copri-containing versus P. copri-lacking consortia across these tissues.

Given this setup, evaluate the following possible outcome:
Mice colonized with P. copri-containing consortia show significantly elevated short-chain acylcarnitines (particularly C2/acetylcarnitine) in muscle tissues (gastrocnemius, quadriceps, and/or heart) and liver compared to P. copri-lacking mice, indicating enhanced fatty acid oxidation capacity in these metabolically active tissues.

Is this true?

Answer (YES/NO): NO